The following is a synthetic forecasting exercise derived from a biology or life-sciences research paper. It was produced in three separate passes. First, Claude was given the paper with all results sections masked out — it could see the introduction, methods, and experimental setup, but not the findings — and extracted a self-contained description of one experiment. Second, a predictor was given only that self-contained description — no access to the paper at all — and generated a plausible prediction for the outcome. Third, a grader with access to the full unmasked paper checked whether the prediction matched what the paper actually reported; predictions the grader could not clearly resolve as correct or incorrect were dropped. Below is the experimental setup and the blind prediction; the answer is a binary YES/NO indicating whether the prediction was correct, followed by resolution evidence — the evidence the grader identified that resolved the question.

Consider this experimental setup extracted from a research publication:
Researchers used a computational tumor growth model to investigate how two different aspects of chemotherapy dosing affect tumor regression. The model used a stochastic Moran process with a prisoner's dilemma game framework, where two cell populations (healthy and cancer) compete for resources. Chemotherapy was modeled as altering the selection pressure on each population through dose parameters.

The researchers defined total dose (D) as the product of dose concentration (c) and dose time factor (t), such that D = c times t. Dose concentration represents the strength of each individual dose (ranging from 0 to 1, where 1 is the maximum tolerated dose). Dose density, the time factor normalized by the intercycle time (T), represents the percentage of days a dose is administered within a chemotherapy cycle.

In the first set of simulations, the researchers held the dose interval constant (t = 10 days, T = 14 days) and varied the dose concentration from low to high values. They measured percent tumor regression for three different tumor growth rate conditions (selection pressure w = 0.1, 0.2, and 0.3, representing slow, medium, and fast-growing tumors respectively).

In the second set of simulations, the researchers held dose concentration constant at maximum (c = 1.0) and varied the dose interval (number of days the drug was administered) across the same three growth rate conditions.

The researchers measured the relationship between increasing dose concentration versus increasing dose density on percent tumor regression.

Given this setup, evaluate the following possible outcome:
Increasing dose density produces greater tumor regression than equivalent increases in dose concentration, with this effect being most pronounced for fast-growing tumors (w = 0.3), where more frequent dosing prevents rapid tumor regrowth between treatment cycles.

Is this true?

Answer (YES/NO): YES